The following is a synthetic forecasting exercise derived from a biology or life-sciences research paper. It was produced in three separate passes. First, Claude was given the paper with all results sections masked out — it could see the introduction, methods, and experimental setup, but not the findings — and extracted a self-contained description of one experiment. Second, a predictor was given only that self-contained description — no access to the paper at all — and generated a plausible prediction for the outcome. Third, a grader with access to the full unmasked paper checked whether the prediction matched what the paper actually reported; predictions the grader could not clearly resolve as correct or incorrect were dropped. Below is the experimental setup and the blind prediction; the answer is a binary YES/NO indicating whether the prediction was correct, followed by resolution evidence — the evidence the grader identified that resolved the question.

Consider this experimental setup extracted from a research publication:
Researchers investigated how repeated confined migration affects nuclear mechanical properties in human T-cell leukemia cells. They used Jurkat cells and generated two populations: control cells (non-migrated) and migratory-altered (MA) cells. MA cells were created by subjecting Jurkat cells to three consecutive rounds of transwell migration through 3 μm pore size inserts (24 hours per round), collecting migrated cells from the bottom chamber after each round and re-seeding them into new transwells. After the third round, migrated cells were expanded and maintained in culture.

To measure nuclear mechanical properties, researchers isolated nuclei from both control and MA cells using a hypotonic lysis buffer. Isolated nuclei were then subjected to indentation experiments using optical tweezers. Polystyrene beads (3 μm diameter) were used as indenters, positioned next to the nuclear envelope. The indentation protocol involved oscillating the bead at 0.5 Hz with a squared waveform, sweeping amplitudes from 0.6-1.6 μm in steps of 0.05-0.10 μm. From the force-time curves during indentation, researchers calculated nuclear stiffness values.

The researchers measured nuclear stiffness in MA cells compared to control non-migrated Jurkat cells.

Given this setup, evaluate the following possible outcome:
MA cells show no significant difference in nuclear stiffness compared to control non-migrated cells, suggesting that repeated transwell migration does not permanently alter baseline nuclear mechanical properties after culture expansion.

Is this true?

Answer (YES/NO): YES